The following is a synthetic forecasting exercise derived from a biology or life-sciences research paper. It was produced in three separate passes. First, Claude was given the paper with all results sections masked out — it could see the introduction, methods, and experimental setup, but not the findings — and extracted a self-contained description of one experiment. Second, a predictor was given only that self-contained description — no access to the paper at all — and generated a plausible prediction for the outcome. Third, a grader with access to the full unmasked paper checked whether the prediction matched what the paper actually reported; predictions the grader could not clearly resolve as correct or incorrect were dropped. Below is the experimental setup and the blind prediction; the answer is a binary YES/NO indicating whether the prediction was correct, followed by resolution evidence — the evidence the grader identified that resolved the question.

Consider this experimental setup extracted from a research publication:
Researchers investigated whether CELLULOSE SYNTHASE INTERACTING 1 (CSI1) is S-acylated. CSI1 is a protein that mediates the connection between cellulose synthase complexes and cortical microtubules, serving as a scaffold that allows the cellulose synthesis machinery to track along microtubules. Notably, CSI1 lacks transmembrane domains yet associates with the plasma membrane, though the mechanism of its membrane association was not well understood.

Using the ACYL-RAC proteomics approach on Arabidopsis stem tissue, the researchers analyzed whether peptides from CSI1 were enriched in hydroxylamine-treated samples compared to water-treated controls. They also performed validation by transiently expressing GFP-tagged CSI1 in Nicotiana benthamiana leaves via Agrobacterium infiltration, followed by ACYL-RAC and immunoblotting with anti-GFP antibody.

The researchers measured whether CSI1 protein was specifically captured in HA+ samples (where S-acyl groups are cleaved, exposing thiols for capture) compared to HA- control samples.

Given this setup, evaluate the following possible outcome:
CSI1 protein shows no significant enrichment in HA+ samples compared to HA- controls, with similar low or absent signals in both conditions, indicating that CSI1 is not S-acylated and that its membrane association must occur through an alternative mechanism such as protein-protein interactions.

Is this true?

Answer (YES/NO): NO